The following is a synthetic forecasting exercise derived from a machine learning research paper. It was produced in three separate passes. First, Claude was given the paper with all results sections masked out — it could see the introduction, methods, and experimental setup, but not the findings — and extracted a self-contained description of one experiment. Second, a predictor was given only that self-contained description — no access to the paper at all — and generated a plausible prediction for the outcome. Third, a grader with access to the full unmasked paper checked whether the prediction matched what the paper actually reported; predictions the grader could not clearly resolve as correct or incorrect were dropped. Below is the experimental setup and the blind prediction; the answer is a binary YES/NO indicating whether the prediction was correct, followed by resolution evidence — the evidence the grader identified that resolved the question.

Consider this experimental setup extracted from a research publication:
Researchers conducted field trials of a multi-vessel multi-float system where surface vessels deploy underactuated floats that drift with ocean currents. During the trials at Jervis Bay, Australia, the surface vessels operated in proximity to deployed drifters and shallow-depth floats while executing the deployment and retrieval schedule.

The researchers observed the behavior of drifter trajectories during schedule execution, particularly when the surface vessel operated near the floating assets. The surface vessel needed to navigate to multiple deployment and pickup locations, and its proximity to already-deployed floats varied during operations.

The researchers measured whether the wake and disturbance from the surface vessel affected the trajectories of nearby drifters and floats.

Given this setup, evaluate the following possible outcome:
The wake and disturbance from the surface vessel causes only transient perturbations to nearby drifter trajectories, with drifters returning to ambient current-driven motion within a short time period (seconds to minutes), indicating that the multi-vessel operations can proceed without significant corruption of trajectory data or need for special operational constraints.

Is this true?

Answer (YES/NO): NO